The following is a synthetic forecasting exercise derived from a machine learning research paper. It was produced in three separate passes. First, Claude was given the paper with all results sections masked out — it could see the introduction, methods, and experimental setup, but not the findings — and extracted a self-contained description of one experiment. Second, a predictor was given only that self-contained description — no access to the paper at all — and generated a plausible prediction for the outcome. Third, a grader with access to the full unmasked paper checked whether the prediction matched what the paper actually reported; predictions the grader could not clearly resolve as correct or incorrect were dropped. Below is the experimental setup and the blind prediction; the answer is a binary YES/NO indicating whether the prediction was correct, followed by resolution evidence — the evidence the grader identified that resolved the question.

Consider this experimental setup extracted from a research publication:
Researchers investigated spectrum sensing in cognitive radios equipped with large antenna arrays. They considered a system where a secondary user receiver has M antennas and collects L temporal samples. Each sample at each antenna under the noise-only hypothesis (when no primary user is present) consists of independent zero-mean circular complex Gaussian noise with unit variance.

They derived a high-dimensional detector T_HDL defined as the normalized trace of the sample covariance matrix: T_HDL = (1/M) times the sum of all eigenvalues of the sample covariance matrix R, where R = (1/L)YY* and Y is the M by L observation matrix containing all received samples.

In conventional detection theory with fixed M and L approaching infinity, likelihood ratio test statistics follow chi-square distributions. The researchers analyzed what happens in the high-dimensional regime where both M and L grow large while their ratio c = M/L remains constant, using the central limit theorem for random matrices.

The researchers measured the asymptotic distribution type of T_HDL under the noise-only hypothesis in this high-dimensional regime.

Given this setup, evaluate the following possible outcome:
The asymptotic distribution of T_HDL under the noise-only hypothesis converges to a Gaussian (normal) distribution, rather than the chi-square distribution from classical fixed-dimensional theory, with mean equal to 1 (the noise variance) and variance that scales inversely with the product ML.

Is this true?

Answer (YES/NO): NO